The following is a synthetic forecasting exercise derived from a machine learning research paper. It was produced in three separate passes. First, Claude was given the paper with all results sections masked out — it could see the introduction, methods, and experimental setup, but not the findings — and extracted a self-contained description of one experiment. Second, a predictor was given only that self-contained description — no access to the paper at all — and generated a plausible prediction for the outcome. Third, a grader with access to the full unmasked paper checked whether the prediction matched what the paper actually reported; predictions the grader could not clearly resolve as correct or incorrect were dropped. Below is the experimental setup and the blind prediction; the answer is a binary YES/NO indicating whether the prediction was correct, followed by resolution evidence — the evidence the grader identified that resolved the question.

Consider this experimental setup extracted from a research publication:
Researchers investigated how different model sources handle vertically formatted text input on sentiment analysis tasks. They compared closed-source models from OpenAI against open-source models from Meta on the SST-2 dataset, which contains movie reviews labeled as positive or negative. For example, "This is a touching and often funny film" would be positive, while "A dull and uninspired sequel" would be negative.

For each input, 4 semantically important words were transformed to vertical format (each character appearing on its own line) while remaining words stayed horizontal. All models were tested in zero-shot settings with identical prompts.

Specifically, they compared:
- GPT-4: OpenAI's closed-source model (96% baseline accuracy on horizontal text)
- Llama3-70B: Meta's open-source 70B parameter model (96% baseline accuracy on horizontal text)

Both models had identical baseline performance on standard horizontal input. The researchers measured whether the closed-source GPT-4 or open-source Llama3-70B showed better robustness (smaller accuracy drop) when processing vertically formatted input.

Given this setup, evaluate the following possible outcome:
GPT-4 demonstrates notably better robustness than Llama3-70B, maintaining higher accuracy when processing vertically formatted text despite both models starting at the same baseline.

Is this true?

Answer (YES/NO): NO